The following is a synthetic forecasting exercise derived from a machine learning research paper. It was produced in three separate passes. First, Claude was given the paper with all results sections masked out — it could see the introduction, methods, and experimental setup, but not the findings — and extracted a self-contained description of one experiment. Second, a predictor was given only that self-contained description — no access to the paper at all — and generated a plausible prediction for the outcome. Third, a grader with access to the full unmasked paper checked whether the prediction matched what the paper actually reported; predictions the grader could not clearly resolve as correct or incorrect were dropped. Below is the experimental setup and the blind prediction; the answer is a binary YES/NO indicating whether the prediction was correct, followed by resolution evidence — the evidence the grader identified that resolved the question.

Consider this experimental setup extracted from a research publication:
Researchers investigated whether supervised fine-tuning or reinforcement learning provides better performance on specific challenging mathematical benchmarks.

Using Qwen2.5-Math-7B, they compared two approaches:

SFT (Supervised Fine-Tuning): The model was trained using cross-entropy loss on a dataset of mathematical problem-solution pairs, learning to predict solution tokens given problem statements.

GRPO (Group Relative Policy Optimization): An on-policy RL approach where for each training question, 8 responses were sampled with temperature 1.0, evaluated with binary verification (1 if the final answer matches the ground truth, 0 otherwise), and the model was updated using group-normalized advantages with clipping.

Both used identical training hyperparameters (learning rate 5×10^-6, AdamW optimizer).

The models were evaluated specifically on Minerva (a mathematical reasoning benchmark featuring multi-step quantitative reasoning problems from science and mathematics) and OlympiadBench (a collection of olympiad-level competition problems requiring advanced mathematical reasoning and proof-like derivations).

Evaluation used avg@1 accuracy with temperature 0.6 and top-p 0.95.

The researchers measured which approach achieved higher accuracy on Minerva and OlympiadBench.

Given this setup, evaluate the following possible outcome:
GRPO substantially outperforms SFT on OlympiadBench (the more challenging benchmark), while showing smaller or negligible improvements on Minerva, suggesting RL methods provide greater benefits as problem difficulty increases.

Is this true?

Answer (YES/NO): NO